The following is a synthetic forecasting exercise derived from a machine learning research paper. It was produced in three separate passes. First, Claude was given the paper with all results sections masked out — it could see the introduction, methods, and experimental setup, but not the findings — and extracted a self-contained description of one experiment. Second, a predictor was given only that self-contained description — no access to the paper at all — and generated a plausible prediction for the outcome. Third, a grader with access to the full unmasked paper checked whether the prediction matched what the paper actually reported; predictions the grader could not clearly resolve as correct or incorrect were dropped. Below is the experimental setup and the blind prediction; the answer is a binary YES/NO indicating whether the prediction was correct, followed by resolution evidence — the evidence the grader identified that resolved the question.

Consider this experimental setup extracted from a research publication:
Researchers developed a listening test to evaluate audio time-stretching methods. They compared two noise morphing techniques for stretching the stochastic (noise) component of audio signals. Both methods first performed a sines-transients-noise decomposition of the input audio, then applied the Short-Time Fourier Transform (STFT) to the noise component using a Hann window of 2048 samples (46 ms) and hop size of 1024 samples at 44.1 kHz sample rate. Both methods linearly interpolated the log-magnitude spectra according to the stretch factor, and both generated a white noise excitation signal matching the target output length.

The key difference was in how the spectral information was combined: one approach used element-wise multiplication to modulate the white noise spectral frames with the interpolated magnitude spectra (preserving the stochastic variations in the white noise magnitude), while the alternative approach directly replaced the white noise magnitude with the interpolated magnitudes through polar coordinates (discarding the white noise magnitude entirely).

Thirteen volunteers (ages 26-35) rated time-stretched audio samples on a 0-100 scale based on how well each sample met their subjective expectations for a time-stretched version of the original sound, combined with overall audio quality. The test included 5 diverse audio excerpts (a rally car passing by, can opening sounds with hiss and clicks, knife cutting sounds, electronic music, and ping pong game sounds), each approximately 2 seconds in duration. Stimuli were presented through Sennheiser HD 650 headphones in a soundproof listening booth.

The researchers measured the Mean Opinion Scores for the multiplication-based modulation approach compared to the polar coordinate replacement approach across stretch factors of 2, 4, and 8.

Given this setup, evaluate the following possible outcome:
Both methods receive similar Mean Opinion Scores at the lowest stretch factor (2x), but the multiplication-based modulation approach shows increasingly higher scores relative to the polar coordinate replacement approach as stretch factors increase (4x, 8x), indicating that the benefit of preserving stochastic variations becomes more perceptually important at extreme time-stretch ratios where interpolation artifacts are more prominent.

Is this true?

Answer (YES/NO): YES